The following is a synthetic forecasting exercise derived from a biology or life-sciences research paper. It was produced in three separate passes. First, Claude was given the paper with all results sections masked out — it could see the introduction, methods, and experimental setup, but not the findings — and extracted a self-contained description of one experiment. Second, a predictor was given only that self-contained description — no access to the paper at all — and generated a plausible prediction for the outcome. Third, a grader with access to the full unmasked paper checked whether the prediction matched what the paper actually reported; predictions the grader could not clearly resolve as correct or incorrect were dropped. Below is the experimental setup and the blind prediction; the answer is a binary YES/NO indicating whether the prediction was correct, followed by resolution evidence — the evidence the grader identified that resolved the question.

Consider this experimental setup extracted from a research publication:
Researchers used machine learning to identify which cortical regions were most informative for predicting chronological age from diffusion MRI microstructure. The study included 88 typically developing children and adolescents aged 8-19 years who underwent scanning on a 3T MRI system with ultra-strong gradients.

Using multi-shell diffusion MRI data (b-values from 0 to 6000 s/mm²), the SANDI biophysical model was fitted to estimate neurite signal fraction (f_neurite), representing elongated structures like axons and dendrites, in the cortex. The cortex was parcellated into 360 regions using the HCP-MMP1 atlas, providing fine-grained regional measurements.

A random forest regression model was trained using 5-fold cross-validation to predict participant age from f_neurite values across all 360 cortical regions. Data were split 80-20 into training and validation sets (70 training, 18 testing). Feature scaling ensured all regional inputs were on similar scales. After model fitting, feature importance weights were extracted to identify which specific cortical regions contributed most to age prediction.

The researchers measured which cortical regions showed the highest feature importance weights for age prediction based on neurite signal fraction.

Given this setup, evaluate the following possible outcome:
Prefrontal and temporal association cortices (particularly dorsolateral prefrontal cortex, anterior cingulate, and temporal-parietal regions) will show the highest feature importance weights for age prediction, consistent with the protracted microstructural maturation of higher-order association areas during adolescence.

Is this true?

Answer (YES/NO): NO